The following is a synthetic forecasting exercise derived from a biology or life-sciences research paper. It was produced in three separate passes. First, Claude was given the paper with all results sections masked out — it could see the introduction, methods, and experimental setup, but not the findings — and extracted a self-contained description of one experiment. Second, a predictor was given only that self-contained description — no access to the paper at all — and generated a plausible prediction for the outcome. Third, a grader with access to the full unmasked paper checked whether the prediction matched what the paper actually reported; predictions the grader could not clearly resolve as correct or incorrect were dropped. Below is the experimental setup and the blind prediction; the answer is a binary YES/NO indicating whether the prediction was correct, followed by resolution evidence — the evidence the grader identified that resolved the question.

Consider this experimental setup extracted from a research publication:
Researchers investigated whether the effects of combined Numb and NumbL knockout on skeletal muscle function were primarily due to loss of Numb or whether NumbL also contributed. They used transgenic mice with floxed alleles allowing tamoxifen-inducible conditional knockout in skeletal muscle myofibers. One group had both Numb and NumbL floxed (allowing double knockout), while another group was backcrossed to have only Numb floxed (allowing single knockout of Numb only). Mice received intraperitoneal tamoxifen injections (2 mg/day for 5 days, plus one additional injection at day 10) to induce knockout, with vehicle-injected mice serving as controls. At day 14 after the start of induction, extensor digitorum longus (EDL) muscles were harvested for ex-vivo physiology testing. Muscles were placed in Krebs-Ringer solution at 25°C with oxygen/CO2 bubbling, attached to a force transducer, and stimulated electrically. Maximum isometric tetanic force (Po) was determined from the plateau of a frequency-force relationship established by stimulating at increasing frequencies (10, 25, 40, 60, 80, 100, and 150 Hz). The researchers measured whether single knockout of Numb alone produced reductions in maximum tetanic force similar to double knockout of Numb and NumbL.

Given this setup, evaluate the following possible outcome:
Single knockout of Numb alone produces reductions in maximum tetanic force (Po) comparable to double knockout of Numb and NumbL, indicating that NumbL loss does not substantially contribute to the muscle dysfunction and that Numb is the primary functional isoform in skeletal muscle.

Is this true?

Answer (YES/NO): YES